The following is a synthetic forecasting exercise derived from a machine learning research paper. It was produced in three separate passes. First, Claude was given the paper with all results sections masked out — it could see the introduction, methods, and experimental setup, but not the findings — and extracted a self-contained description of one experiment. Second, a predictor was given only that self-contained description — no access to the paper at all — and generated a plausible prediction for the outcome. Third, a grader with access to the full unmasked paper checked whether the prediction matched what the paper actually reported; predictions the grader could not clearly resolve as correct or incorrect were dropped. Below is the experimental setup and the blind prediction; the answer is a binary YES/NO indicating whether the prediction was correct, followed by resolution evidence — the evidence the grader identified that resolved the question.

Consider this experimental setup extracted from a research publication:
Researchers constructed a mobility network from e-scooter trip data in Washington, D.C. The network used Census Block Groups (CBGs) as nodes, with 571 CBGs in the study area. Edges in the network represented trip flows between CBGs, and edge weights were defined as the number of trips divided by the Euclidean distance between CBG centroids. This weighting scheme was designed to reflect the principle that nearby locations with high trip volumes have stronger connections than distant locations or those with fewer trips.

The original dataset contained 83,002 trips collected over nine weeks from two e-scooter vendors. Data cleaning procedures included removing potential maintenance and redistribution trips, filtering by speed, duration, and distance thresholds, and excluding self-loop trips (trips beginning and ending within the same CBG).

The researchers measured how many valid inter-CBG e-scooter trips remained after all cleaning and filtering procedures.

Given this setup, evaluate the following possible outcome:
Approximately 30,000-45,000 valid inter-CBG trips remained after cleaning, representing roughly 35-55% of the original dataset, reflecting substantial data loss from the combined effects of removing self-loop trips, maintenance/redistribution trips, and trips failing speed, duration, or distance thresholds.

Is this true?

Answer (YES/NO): NO